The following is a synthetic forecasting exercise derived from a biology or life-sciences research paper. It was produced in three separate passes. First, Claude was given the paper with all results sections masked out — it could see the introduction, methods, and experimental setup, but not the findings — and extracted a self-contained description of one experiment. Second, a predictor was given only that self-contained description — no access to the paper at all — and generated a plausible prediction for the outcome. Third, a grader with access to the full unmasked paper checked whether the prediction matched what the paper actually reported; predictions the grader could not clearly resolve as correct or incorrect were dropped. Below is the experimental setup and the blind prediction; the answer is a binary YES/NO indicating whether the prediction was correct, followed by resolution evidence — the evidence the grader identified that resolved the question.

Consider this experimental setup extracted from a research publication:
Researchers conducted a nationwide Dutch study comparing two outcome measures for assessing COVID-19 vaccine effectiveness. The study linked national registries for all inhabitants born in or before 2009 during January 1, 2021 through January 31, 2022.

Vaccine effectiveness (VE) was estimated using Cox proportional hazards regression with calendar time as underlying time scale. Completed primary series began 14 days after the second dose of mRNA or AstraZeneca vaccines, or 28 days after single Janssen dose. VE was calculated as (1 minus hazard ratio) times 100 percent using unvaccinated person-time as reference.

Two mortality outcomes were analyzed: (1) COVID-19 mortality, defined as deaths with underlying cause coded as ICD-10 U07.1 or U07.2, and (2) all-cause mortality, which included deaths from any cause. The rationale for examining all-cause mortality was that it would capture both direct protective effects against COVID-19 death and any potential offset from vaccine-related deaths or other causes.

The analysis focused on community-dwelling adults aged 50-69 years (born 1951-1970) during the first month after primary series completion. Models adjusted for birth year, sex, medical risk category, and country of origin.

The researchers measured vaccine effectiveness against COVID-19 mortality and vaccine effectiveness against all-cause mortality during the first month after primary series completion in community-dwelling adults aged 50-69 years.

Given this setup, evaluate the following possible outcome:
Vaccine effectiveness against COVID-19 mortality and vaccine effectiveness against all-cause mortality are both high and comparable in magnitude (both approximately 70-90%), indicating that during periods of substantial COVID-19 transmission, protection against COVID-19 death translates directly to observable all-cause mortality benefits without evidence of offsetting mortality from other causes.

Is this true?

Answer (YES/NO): NO